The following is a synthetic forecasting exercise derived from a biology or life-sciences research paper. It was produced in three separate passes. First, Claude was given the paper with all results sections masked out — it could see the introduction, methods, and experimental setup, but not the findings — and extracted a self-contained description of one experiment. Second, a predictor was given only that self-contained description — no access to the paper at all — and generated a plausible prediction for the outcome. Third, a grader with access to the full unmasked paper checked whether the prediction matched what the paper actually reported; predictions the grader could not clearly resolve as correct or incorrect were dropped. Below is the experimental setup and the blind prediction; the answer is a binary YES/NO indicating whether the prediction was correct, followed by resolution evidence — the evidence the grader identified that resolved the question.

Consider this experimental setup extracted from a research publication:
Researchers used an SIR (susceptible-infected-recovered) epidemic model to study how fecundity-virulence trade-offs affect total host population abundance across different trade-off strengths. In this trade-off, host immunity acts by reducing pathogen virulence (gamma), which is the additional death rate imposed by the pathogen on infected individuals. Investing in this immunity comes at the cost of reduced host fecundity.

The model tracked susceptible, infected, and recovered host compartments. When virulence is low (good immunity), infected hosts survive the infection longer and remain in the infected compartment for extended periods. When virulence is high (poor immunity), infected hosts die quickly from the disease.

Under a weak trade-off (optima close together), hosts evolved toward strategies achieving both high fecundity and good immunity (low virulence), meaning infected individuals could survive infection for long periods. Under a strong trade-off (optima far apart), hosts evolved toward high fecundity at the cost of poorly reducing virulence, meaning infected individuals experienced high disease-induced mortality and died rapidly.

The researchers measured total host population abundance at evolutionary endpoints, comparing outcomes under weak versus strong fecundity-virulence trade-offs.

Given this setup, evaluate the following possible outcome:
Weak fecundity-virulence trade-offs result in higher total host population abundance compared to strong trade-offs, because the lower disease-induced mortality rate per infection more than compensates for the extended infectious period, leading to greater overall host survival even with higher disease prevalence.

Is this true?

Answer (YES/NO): NO